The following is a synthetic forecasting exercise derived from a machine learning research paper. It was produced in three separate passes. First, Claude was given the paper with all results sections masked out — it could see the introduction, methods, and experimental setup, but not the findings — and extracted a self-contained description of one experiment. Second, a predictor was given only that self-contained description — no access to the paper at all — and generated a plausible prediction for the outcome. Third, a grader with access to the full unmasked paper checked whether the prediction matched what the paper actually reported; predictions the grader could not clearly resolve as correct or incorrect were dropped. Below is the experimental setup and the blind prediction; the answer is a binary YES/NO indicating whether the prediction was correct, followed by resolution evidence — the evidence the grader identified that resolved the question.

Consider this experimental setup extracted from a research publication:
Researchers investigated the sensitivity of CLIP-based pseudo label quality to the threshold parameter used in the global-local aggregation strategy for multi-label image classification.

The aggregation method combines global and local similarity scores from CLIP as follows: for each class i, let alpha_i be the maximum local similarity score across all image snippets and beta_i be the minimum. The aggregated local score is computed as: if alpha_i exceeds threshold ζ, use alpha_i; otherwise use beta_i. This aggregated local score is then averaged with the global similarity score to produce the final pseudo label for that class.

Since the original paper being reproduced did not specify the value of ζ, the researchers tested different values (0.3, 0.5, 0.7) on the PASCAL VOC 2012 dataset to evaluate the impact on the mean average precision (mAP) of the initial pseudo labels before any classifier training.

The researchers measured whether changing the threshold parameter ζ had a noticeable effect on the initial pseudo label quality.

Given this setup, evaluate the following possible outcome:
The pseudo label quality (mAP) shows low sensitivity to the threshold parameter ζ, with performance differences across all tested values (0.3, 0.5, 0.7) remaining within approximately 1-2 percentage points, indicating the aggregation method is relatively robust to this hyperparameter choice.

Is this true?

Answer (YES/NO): YES